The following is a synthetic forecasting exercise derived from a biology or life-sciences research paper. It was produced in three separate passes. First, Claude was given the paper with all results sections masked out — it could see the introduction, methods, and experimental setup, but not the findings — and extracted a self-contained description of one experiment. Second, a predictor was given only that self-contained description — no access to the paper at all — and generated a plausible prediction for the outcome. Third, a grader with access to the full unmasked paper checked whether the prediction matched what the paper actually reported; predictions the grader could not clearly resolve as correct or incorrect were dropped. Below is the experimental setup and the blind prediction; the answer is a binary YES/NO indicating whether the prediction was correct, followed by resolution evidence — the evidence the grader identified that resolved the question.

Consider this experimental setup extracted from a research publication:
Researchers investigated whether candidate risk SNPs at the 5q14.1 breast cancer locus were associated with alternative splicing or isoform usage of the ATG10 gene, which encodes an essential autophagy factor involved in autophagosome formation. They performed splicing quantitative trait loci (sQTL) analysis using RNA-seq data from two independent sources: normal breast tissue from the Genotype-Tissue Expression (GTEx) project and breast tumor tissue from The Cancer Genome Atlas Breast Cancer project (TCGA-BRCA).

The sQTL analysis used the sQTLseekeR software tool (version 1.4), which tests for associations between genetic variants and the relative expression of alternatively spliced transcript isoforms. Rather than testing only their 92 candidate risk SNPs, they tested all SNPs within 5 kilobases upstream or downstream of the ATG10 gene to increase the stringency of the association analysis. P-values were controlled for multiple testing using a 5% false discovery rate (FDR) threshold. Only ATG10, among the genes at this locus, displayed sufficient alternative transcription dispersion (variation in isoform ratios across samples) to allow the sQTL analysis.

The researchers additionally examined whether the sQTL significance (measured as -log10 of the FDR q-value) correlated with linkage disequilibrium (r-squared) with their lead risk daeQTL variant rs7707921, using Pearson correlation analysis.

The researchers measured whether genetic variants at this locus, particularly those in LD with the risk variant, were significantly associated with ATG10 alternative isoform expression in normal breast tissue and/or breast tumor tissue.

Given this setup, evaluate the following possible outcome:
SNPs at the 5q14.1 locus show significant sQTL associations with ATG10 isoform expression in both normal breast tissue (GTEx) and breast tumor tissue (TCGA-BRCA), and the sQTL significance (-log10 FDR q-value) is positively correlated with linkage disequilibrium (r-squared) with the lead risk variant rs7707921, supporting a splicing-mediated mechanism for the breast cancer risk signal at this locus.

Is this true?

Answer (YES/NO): NO